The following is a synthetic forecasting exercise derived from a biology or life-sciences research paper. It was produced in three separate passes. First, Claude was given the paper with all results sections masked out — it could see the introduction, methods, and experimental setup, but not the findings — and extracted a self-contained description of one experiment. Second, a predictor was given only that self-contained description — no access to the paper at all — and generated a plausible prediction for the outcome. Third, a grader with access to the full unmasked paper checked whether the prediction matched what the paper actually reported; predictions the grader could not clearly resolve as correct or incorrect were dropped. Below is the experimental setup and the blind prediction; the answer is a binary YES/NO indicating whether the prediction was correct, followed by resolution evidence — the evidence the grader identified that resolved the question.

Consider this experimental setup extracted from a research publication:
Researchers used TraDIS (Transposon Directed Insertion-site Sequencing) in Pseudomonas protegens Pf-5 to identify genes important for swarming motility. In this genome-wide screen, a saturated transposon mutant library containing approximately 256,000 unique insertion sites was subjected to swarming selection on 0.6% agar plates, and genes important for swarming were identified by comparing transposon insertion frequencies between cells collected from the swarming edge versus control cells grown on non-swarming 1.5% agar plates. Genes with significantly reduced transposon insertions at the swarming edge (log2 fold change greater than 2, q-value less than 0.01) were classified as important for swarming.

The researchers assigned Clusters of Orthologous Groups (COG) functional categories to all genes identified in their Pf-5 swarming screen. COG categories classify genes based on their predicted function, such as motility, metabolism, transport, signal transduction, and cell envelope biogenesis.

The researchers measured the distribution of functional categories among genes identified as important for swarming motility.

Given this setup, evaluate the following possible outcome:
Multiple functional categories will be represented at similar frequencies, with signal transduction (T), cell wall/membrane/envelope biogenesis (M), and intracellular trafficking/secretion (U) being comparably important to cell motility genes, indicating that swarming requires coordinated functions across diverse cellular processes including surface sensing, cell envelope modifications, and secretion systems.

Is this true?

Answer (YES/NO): NO